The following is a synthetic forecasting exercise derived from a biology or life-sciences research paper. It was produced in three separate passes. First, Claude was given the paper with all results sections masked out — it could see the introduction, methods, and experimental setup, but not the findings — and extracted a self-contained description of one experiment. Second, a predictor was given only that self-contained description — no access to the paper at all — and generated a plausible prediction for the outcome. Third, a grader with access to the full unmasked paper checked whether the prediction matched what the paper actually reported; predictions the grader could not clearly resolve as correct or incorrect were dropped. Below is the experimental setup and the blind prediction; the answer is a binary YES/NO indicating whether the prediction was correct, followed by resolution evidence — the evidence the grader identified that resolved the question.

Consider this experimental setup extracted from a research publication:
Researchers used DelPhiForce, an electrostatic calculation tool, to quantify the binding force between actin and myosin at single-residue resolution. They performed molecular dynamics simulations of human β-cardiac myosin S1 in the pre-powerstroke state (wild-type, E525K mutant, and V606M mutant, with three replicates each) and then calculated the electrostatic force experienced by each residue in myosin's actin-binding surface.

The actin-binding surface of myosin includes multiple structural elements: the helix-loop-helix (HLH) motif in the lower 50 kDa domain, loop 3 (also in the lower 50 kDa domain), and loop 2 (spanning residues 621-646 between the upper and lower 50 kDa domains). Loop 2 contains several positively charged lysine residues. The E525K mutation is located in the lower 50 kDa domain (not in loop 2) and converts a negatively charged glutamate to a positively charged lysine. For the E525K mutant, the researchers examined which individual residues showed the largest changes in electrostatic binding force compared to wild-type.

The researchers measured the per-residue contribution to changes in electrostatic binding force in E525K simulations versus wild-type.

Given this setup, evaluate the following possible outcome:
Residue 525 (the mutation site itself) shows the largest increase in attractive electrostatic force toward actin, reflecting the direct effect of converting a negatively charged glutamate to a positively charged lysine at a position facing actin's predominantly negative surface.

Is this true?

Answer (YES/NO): NO